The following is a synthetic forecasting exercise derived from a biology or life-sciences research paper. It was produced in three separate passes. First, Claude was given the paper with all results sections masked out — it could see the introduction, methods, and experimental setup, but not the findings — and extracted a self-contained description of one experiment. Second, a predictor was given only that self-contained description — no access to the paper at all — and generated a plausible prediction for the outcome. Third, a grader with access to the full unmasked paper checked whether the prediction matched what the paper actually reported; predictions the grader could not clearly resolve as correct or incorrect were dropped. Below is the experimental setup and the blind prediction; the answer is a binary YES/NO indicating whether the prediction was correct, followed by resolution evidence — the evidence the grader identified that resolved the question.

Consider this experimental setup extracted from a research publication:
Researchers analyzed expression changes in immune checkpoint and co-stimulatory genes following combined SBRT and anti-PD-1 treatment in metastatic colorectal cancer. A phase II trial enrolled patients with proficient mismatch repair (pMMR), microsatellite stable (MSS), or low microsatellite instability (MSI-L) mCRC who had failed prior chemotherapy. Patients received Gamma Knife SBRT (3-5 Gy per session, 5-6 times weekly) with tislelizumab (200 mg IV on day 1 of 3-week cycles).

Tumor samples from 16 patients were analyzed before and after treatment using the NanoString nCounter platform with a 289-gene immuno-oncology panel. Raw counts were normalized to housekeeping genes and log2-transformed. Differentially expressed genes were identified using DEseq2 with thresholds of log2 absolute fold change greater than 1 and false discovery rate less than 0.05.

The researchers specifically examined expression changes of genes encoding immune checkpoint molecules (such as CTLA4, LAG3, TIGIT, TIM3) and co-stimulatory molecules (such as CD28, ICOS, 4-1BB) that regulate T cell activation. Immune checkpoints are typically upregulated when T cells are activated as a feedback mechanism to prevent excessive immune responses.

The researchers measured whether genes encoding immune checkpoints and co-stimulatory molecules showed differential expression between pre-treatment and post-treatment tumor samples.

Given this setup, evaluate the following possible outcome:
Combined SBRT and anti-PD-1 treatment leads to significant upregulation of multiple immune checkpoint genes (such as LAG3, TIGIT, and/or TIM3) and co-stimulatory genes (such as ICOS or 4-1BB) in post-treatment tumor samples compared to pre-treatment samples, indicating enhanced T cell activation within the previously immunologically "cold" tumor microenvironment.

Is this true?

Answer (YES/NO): NO